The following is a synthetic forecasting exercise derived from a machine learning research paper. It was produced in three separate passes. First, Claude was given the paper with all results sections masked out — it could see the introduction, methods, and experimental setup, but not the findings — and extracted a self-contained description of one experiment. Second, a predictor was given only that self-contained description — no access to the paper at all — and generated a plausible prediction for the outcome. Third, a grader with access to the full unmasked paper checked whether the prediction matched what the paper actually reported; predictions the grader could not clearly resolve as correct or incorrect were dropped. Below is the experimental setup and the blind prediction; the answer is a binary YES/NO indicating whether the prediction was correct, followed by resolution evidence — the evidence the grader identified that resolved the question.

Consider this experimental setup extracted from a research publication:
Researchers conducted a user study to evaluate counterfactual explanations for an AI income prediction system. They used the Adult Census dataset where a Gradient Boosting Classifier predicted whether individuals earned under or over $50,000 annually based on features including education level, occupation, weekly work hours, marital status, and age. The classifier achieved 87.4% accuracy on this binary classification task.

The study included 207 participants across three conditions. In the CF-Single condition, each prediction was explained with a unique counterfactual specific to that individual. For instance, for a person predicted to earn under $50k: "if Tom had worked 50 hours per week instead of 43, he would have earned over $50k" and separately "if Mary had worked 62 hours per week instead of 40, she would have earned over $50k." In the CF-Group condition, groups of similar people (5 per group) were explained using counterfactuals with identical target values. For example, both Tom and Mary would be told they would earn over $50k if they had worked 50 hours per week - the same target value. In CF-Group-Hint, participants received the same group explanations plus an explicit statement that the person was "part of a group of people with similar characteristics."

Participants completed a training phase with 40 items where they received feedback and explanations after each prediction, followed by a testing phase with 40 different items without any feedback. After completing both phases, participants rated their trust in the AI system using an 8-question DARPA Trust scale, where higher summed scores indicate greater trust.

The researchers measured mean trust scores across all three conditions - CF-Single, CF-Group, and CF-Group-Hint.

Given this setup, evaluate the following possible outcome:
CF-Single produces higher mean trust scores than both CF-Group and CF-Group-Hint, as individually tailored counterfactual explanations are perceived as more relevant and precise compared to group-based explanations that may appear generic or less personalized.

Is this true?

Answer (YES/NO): NO